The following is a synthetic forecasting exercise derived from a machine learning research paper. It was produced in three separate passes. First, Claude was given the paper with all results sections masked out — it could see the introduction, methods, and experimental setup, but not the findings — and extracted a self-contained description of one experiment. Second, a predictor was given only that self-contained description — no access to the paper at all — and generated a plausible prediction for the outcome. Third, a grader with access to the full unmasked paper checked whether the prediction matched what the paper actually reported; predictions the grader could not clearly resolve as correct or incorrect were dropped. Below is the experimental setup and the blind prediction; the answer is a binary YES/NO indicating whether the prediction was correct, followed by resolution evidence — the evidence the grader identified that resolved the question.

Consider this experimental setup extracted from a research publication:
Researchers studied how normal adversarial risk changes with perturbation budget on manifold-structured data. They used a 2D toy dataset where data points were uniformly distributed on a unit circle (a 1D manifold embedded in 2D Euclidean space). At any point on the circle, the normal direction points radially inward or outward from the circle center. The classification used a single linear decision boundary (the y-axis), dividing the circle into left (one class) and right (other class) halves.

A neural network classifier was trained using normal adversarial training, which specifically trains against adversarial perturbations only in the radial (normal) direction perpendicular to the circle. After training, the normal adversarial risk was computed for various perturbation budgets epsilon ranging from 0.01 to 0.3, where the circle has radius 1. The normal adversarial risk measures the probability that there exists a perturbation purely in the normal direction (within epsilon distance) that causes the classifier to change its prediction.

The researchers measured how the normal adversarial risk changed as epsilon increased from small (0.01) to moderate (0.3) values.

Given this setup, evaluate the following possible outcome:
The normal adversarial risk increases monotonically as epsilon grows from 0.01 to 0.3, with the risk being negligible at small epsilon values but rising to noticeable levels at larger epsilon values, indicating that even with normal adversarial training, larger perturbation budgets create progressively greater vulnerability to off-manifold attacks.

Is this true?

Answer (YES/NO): NO